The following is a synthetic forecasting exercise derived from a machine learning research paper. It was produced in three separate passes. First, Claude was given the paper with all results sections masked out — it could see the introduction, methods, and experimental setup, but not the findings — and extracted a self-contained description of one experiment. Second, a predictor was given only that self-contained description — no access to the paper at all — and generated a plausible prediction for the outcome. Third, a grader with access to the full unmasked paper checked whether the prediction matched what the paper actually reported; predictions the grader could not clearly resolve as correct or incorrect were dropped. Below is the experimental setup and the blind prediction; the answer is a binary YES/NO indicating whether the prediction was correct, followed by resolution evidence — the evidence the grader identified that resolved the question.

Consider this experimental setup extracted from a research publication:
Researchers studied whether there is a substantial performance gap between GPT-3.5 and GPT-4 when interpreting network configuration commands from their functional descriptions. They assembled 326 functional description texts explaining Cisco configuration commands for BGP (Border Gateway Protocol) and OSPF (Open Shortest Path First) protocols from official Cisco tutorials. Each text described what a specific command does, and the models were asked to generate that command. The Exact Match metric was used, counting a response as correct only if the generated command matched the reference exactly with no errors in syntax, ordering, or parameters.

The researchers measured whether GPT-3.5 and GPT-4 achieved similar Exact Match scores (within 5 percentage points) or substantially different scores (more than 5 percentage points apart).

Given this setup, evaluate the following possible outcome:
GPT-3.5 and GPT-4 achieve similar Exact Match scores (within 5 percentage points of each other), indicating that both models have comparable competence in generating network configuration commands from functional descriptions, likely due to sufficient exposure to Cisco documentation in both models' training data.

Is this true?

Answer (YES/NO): YES